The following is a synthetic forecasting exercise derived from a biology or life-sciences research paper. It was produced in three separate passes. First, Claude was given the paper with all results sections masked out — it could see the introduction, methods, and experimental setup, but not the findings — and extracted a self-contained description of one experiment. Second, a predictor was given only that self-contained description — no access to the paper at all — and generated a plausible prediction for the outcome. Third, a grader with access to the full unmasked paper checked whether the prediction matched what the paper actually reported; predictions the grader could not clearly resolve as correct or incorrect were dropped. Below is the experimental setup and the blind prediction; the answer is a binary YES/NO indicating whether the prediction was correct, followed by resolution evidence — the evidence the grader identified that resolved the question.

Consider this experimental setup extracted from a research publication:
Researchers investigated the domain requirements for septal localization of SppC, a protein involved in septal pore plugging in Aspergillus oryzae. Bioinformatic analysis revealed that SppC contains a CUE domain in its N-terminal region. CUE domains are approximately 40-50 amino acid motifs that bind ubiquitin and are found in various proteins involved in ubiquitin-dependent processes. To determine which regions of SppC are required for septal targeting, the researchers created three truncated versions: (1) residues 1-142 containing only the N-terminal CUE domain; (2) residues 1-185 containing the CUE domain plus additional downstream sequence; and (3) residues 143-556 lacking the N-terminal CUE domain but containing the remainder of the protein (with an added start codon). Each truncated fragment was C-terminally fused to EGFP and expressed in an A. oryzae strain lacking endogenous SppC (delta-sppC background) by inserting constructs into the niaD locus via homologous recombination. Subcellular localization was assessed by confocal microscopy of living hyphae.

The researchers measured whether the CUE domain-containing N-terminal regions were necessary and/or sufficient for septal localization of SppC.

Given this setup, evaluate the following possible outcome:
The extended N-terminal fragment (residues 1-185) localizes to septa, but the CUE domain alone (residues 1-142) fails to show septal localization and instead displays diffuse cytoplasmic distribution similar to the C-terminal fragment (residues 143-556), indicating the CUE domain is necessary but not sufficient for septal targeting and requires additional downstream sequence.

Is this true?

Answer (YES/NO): NO